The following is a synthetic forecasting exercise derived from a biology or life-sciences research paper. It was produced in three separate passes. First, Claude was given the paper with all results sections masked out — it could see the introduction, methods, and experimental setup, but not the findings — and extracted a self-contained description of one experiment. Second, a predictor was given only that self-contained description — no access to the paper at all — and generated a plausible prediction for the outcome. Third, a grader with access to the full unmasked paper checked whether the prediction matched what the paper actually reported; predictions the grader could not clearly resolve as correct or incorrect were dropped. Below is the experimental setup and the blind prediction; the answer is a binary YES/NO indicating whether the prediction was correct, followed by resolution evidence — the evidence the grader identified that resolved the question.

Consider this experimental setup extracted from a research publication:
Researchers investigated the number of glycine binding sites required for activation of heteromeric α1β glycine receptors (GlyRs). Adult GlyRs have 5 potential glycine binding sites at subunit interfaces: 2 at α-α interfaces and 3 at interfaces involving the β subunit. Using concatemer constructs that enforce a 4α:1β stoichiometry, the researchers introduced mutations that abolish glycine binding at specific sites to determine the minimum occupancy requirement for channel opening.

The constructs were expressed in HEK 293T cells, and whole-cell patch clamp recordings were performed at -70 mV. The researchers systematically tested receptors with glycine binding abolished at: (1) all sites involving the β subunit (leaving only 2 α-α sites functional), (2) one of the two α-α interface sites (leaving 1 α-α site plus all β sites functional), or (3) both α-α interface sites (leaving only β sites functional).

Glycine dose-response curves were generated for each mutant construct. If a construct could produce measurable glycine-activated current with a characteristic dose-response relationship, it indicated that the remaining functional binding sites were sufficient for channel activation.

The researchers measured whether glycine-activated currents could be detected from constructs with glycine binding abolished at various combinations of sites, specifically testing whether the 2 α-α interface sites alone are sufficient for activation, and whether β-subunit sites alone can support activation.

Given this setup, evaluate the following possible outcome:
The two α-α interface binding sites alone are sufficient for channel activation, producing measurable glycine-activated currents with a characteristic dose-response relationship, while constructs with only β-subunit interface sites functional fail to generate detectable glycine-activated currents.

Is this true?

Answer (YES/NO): YES